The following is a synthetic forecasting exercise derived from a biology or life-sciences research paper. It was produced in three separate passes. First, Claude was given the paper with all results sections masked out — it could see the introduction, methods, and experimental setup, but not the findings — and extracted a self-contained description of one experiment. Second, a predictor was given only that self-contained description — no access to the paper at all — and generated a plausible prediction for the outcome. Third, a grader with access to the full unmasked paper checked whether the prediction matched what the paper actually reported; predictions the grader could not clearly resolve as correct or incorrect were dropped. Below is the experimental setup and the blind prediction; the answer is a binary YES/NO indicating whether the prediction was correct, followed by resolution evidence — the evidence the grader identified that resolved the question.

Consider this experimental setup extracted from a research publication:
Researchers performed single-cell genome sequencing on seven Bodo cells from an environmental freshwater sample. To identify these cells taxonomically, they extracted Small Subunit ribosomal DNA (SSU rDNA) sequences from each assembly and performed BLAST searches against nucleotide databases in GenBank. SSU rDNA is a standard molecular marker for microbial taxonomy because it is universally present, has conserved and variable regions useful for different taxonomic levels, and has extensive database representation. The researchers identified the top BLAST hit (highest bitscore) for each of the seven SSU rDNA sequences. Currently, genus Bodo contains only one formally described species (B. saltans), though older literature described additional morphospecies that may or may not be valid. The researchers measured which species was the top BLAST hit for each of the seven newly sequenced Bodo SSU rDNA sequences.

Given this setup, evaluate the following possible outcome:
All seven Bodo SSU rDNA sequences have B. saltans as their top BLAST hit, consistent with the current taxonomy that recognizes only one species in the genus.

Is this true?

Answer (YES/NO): NO